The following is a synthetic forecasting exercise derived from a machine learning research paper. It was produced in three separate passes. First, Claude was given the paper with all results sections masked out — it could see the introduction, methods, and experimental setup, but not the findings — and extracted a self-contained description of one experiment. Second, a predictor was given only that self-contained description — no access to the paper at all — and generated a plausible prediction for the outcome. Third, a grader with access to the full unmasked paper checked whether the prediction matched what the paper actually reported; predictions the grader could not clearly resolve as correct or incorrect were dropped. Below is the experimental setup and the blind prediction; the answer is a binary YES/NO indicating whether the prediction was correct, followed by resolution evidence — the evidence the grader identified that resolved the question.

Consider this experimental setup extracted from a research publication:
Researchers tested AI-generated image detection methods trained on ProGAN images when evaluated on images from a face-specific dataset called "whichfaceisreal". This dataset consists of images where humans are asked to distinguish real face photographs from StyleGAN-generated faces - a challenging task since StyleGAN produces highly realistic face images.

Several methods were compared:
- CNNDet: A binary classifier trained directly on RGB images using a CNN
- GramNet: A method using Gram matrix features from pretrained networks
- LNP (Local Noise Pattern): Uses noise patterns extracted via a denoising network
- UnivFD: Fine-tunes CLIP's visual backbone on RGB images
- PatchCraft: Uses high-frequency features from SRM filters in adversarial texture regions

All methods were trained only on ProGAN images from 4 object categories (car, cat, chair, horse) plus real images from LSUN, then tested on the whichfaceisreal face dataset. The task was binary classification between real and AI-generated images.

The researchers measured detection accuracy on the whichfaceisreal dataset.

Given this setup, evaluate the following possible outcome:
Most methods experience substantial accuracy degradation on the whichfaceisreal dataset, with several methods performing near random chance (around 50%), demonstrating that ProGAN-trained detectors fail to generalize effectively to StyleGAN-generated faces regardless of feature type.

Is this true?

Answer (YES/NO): NO